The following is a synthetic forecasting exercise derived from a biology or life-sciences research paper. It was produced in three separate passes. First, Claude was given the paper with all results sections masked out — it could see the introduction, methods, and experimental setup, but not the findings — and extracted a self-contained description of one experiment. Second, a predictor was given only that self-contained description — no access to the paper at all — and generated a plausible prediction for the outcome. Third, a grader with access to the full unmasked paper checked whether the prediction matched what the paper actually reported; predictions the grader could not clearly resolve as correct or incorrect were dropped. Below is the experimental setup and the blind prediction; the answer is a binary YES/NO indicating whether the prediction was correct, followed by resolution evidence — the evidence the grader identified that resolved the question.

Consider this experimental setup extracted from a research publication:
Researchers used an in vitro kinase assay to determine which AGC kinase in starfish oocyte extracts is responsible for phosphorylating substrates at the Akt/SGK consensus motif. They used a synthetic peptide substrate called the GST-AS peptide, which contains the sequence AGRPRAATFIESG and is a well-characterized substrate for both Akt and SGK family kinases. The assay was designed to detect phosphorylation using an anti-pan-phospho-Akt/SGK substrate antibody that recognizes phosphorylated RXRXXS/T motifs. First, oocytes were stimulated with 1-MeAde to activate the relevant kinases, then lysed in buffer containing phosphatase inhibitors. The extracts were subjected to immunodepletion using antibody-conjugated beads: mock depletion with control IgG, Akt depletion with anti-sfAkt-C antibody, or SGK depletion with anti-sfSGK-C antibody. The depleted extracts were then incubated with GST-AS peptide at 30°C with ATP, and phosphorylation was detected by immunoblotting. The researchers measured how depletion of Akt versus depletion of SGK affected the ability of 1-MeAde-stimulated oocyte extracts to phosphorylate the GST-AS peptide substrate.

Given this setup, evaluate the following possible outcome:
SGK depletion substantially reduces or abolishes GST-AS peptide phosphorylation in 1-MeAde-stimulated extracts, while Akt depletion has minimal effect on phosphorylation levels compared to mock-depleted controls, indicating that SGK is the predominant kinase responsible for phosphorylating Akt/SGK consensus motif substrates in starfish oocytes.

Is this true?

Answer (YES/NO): YES